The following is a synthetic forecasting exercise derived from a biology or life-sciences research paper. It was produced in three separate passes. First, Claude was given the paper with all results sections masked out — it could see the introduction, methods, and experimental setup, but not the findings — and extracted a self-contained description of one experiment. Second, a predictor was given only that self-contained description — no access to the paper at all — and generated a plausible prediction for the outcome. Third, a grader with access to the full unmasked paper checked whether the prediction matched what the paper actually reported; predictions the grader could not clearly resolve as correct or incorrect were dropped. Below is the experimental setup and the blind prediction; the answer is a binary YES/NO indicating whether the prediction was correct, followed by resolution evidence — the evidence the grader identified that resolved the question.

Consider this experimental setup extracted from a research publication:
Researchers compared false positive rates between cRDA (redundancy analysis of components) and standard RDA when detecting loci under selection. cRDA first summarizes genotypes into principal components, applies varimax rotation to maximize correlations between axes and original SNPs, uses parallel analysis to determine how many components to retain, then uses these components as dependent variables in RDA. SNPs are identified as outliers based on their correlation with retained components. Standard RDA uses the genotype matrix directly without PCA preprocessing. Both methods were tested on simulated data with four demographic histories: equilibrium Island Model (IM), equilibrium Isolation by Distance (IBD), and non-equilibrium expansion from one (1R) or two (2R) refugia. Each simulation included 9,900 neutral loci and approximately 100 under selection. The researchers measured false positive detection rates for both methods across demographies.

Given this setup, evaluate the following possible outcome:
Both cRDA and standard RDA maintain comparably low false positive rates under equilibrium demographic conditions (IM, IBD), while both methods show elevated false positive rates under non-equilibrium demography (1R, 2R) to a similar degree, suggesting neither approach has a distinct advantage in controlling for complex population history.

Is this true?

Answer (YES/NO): NO